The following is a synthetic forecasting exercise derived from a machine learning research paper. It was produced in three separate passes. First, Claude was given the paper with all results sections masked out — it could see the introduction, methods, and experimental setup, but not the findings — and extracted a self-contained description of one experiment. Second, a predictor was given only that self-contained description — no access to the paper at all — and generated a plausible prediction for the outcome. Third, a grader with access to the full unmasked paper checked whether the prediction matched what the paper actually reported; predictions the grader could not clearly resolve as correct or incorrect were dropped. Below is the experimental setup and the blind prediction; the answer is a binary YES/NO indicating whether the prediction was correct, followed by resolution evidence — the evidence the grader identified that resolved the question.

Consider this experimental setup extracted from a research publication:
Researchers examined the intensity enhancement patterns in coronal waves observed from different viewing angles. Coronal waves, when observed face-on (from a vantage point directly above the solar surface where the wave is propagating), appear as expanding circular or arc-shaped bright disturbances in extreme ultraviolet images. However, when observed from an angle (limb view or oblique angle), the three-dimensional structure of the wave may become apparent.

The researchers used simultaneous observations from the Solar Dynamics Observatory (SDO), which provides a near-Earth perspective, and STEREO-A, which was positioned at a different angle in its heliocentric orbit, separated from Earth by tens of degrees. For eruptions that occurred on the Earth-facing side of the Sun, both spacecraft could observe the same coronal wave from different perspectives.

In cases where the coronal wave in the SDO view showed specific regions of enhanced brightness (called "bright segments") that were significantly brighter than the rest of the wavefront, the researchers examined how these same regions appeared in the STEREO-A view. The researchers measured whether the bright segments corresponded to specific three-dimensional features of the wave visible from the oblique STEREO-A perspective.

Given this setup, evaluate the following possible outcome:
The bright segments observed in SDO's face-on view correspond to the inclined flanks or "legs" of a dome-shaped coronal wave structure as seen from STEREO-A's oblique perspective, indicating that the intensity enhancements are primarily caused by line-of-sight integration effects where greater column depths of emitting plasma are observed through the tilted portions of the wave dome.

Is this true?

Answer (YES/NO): NO